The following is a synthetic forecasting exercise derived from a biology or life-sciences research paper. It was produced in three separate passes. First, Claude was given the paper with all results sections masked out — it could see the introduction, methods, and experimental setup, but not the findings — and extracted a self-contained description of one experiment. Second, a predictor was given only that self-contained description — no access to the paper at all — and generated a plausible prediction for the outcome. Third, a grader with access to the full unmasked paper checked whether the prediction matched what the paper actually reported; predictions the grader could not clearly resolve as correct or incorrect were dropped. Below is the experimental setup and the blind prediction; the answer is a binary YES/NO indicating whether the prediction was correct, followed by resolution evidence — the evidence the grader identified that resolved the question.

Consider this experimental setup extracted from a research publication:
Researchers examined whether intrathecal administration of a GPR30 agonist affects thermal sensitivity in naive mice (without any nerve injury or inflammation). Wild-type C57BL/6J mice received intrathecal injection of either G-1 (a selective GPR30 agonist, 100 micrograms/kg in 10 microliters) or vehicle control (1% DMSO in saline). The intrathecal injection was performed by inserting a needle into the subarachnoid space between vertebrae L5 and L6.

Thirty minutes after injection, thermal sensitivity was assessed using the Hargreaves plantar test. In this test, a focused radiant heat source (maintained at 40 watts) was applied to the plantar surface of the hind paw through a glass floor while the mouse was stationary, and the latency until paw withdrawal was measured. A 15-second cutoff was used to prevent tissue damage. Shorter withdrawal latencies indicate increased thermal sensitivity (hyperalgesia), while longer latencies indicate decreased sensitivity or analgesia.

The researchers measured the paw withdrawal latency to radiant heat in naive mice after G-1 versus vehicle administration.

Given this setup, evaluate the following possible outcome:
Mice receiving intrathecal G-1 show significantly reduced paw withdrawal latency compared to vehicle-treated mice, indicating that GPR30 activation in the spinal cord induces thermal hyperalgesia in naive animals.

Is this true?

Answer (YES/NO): YES